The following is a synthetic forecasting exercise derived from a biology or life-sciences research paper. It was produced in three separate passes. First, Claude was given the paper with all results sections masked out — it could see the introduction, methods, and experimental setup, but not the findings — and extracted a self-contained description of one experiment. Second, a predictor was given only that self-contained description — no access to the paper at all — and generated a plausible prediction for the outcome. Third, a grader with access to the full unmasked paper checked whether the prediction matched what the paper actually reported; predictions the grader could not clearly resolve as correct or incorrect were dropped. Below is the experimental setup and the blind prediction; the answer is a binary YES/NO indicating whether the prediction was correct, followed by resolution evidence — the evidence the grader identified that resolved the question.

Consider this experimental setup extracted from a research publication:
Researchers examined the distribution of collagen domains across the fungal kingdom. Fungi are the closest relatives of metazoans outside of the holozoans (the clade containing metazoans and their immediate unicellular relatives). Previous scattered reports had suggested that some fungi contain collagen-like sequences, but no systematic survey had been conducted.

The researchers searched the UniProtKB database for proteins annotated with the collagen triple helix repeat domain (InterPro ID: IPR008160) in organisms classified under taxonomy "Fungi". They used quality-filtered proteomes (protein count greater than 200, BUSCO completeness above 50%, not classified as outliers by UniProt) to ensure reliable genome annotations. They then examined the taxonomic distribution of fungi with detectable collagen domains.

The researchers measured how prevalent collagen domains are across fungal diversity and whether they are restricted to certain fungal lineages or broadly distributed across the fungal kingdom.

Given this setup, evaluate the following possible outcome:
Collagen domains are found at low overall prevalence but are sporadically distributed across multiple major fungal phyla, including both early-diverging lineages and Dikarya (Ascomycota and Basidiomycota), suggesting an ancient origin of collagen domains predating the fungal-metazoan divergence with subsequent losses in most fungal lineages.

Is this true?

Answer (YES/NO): NO